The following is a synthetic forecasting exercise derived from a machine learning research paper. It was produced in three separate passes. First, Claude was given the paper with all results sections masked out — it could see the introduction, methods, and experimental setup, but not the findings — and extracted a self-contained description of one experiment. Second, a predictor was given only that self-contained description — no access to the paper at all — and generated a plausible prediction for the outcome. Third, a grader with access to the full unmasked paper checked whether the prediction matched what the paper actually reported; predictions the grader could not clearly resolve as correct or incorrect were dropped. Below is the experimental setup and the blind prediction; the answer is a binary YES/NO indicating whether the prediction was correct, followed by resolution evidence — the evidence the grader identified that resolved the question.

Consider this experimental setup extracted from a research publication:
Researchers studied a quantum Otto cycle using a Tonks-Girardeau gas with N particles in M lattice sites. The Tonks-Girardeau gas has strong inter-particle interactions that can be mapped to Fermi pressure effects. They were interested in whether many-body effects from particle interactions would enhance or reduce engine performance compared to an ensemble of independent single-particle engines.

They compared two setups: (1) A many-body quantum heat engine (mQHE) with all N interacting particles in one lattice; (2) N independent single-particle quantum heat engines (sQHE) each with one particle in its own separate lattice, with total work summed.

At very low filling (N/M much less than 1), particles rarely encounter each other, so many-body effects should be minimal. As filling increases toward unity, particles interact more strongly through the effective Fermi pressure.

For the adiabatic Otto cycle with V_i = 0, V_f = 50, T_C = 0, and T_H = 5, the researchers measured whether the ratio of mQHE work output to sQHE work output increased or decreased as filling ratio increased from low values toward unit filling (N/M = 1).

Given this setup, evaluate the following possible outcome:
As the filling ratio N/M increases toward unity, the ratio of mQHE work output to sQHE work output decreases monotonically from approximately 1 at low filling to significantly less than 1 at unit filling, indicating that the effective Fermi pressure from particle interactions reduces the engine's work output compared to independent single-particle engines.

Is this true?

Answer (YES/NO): NO